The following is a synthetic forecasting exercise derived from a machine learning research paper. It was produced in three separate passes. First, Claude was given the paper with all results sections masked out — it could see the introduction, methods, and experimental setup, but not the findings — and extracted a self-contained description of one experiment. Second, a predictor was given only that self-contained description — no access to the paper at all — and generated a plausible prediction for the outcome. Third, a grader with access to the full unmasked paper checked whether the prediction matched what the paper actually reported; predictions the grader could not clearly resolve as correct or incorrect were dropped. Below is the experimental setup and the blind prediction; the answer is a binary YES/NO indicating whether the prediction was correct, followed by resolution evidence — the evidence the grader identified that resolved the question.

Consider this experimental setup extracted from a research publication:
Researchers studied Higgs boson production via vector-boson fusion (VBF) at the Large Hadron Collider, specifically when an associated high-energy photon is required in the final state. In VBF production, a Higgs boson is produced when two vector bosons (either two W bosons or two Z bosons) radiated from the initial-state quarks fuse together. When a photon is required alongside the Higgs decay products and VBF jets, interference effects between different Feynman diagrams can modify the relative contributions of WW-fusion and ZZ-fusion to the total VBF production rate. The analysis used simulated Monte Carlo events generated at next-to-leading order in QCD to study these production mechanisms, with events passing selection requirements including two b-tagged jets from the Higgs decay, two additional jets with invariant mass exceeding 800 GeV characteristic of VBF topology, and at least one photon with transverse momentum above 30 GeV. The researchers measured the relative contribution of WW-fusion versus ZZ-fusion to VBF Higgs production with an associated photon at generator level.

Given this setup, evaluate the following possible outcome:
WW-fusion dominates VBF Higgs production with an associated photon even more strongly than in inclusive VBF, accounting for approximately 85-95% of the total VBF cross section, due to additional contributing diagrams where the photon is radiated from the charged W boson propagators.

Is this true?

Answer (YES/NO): NO